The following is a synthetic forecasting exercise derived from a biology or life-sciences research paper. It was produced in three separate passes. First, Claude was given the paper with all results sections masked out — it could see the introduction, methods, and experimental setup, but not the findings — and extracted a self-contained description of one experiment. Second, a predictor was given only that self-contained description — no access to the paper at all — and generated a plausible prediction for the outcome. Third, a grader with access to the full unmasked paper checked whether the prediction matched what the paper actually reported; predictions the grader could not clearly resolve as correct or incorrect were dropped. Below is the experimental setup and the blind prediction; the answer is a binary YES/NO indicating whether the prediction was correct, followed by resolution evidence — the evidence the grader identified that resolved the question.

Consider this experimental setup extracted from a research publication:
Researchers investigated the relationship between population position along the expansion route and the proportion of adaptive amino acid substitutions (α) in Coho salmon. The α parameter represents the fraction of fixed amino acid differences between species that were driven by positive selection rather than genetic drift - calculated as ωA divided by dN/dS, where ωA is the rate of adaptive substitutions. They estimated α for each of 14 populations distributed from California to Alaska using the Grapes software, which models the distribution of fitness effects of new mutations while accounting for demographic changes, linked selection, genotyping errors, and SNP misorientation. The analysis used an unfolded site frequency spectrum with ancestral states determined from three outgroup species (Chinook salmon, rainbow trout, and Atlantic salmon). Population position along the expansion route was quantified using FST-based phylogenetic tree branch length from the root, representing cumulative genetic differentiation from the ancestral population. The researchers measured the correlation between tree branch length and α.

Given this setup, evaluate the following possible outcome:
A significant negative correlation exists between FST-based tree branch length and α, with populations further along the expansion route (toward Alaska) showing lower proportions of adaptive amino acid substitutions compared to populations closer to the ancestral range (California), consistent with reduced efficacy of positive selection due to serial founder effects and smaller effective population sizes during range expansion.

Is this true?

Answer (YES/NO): YES